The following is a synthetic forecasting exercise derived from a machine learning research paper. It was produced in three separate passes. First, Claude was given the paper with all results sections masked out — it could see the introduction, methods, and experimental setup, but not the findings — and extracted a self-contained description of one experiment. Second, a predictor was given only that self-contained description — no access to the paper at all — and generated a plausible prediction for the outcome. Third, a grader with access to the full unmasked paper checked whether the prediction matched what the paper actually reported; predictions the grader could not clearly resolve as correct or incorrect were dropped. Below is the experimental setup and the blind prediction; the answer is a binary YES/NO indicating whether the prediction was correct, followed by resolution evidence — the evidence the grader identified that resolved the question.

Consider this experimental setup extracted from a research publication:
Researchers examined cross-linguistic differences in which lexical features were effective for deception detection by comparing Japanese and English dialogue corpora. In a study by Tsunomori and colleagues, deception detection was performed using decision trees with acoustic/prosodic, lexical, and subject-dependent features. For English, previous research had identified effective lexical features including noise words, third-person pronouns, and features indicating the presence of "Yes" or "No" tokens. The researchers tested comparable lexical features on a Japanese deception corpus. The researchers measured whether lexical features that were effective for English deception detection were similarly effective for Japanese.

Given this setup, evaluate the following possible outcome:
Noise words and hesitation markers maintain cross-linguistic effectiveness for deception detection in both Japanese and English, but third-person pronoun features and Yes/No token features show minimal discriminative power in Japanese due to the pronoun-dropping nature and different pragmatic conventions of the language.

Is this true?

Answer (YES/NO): NO